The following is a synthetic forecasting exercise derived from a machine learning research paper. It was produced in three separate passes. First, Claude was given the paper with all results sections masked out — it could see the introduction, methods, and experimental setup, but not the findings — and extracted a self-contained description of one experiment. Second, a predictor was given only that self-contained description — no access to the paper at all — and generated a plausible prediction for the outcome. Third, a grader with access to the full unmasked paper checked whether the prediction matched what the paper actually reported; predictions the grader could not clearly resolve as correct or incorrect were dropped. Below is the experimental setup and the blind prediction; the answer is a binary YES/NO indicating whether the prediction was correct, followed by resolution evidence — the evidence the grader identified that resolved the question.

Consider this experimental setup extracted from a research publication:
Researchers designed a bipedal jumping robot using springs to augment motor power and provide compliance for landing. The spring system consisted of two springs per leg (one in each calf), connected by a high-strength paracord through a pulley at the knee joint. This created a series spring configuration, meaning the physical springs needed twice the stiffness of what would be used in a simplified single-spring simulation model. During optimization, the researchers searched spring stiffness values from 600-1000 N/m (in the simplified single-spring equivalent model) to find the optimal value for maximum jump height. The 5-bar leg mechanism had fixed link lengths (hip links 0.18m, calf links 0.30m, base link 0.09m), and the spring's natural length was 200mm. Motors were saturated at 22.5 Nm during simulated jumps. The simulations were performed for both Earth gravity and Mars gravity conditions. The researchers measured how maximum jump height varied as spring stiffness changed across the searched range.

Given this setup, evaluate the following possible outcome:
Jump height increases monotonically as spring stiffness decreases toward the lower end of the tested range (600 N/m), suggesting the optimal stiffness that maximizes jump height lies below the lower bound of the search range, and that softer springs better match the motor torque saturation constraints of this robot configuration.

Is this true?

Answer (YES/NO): NO